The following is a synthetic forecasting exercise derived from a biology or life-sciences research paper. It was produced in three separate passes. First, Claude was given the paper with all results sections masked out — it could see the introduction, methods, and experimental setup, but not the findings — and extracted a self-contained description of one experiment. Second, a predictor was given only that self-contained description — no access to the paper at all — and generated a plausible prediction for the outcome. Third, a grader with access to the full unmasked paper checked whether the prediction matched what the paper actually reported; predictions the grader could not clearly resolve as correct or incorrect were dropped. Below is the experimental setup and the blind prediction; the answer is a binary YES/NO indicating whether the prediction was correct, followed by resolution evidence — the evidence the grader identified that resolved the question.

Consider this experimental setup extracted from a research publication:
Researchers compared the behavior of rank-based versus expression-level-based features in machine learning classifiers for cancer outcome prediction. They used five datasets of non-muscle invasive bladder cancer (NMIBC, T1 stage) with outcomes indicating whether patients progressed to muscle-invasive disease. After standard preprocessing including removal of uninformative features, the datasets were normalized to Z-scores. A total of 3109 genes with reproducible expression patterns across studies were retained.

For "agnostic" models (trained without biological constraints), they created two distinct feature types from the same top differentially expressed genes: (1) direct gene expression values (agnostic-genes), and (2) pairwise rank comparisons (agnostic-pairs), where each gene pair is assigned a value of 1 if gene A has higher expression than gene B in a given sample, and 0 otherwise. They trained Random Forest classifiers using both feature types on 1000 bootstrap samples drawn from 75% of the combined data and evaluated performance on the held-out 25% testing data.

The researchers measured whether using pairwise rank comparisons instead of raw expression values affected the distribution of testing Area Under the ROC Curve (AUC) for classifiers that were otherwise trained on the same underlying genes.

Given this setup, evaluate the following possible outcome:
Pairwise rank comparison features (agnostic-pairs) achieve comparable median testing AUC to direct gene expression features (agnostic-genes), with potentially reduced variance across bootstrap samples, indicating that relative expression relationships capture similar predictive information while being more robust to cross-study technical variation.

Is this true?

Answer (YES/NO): NO